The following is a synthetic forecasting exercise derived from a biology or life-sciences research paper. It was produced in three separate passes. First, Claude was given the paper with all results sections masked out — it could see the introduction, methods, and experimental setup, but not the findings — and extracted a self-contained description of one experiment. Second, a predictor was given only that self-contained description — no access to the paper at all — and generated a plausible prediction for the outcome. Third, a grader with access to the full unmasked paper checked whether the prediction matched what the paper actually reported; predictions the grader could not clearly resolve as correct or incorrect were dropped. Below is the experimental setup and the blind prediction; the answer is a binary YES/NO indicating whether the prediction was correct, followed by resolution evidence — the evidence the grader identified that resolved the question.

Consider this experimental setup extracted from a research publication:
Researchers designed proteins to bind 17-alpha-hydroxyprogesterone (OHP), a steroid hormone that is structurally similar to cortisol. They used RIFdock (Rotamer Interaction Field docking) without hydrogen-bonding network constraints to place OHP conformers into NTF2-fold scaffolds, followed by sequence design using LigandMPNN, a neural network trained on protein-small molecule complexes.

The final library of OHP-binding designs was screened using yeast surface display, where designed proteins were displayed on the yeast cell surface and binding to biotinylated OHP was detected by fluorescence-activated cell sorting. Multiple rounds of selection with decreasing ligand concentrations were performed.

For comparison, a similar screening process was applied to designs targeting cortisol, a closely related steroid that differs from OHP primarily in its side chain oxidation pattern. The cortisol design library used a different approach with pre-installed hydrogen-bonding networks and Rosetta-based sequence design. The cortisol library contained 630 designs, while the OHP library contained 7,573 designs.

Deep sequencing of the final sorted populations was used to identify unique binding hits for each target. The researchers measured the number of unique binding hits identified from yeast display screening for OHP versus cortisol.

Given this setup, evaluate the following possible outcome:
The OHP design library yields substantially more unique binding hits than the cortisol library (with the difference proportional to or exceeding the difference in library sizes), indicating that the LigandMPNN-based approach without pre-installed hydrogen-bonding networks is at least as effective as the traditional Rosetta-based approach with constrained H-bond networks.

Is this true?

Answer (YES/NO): YES